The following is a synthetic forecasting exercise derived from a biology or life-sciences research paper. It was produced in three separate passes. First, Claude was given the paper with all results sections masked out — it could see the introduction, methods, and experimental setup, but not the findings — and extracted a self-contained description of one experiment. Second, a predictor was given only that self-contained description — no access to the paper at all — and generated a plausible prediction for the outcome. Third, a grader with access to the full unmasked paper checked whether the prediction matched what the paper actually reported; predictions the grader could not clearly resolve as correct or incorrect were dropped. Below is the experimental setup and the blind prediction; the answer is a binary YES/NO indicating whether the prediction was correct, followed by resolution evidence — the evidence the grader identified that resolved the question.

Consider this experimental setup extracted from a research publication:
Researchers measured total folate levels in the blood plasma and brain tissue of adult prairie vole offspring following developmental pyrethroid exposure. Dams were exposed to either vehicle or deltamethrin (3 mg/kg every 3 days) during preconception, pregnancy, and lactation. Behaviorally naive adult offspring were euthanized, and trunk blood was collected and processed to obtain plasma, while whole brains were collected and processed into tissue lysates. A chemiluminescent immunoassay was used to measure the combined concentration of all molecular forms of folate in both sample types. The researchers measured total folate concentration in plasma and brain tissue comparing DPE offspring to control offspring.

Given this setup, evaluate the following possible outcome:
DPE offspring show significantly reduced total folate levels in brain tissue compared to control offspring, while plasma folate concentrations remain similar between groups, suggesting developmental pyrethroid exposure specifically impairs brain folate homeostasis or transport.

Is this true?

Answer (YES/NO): NO